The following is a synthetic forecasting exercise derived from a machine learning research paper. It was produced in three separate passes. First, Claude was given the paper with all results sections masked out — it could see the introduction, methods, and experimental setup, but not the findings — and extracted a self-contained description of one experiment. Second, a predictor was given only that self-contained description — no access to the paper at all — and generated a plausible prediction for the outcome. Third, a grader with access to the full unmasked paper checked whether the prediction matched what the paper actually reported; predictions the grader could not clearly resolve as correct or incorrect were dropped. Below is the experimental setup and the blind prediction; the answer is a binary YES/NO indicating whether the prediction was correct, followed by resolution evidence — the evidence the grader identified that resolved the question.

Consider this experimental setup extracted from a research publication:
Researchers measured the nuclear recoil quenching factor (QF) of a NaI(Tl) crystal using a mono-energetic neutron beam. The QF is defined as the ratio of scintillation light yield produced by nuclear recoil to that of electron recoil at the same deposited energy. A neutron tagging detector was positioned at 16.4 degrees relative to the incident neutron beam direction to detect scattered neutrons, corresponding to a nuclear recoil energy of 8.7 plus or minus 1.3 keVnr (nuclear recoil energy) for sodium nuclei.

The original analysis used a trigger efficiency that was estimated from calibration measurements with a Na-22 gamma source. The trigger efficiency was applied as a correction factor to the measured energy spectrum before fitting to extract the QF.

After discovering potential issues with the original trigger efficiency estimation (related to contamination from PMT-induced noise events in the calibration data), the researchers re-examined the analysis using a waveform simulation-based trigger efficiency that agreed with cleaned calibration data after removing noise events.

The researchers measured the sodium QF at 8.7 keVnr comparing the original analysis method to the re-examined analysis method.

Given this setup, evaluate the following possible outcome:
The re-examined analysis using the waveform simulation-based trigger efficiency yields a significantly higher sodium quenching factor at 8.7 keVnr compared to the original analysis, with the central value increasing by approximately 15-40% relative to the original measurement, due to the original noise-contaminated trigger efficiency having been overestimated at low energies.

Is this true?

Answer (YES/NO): NO